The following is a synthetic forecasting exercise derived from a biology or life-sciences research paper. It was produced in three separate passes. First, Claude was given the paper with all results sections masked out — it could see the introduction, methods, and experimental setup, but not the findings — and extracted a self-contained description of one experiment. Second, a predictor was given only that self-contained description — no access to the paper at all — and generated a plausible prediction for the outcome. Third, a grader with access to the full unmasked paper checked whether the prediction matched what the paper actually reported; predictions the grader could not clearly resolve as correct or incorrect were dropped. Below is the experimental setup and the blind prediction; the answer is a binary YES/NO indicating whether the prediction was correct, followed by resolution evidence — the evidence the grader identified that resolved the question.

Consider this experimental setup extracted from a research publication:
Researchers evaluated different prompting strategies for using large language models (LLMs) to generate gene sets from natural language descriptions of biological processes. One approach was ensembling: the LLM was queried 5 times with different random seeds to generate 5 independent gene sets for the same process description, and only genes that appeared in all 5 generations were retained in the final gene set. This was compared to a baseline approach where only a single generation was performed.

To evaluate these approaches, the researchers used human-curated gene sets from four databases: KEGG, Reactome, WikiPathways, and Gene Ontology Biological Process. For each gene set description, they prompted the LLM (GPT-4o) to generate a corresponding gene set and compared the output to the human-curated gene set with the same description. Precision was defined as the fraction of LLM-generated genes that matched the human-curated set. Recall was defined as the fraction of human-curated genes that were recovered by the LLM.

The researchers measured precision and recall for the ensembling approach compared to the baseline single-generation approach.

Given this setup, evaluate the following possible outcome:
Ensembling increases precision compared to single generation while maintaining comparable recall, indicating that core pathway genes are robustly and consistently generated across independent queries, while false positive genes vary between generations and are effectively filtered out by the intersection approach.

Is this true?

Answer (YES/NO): NO